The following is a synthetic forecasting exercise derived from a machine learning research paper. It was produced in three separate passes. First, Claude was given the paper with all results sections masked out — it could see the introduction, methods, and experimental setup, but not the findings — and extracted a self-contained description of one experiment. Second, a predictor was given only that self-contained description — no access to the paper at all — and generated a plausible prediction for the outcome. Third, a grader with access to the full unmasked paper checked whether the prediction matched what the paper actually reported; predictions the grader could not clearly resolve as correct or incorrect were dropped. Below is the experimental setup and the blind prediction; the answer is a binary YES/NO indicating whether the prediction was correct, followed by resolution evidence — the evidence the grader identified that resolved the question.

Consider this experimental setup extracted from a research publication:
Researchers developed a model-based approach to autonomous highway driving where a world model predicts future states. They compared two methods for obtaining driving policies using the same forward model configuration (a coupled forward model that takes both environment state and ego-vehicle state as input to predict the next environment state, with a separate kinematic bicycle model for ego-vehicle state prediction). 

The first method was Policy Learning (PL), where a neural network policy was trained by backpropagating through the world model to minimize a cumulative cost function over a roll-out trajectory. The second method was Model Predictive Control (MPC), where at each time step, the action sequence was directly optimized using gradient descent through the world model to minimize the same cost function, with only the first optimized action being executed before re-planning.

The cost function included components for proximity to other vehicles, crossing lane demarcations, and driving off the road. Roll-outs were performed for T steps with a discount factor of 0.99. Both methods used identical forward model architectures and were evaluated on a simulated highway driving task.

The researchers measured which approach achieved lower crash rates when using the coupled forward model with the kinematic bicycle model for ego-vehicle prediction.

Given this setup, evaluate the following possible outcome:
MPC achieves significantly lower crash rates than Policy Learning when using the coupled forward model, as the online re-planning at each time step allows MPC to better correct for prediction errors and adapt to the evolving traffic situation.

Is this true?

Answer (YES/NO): NO